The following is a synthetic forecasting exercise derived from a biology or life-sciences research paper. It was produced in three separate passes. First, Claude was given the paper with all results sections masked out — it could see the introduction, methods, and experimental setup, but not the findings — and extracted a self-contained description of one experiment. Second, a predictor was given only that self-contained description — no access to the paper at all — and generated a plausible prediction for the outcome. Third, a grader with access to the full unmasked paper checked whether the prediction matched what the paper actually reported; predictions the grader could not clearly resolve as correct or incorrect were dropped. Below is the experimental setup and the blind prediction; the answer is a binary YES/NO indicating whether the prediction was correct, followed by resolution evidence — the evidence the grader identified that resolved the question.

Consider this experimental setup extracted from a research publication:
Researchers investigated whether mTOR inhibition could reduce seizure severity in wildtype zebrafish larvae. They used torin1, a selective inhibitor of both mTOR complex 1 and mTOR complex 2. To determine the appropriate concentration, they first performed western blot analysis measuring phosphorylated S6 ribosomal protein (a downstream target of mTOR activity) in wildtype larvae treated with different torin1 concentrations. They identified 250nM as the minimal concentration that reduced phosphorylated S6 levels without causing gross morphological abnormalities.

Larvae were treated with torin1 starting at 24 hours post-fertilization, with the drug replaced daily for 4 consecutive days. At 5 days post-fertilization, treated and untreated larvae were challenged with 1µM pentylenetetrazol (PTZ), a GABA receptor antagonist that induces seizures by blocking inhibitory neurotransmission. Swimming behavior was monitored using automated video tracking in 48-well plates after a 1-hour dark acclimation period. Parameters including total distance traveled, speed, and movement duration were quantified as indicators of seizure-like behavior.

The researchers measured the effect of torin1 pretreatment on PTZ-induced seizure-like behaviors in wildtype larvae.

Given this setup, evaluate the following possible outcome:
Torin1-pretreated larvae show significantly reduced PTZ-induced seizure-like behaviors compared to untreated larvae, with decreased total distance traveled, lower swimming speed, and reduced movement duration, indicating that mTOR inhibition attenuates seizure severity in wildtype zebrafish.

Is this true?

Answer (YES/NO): NO